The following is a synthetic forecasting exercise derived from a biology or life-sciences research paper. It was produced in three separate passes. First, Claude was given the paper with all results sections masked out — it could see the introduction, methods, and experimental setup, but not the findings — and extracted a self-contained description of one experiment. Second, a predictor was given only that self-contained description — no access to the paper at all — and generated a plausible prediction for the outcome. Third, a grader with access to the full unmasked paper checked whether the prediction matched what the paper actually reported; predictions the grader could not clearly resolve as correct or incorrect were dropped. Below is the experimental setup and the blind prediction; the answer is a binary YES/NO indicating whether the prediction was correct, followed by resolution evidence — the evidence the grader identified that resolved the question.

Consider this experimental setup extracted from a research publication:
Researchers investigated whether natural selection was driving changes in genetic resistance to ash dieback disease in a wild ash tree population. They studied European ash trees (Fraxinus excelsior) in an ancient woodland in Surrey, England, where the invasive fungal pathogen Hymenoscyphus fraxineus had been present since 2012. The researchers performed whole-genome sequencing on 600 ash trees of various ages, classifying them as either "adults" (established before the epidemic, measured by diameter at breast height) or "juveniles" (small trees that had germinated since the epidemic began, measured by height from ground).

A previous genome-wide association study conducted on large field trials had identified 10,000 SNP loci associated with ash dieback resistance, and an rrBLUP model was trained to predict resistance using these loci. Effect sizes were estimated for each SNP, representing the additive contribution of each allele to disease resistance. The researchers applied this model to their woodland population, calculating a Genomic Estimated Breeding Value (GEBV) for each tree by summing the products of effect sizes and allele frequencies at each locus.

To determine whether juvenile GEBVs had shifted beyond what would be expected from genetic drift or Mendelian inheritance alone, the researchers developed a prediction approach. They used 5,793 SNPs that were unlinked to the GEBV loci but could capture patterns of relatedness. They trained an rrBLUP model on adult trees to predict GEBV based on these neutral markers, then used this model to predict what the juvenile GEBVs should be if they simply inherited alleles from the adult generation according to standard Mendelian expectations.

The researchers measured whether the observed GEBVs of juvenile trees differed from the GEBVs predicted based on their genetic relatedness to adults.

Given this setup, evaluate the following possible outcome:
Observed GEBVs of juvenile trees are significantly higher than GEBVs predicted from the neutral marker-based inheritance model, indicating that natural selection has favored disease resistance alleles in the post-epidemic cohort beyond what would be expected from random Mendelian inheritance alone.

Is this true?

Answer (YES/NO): YES